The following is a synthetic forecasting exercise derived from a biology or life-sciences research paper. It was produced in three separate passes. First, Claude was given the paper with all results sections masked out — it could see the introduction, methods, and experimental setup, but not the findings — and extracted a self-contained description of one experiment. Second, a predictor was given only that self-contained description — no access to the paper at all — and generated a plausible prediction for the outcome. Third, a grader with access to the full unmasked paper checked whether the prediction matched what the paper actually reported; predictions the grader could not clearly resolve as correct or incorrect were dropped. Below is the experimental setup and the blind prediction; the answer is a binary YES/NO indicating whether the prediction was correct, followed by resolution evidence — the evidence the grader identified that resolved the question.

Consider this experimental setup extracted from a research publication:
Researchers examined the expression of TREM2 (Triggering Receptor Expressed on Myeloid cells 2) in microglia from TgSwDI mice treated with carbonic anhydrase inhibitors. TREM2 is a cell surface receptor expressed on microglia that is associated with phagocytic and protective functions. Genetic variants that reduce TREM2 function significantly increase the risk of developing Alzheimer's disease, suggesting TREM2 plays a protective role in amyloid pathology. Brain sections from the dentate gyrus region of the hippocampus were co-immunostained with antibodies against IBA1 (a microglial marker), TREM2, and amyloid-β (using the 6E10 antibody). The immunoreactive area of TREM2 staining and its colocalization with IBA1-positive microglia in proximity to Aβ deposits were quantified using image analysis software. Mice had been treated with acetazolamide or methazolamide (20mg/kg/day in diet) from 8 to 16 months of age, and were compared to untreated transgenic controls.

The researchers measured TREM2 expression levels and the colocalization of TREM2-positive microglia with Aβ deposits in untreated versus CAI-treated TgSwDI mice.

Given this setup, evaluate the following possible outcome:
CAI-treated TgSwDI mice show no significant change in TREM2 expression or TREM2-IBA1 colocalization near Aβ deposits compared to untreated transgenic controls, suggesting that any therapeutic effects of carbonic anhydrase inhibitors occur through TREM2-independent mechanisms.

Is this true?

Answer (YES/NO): NO